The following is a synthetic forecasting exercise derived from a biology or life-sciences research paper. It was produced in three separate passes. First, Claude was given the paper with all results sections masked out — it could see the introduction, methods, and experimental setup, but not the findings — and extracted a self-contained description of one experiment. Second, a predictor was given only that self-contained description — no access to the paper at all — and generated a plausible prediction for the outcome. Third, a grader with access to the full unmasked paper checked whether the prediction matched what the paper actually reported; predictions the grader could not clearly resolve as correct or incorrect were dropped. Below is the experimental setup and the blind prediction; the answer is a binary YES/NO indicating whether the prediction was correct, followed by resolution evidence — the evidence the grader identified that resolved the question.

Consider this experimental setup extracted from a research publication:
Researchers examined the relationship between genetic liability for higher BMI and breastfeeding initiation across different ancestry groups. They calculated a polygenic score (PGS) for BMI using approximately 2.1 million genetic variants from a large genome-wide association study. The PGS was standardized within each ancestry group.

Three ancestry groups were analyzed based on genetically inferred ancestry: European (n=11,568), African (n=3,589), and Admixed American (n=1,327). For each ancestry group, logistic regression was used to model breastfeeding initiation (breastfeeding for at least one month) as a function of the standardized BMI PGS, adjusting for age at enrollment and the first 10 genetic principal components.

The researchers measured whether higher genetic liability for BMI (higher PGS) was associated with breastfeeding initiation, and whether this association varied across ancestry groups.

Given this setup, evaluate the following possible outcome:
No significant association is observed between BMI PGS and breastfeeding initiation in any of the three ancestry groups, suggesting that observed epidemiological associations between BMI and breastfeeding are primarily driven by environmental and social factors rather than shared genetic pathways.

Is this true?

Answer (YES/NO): NO